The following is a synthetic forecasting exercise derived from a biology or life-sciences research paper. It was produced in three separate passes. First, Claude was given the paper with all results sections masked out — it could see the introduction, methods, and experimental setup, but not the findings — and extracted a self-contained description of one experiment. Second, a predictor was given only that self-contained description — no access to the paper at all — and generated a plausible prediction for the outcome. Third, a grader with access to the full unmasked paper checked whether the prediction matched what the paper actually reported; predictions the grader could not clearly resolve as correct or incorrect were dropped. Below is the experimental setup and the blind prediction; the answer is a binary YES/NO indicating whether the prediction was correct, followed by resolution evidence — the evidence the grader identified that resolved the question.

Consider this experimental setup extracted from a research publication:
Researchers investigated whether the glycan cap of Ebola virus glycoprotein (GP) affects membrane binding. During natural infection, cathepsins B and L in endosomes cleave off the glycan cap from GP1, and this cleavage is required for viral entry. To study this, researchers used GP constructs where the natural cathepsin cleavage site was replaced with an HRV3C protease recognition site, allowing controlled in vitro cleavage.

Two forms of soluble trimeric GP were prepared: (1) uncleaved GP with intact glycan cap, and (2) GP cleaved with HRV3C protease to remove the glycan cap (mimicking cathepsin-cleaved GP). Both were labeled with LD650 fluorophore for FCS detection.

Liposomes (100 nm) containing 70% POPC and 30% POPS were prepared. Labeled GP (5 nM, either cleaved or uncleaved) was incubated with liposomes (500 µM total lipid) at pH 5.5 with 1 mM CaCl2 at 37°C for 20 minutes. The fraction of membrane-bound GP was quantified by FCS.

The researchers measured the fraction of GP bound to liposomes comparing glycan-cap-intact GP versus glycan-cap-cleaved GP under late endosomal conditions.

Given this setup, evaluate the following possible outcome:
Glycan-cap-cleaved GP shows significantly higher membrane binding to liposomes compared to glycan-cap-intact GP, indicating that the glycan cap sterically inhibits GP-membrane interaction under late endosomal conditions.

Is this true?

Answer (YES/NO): YES